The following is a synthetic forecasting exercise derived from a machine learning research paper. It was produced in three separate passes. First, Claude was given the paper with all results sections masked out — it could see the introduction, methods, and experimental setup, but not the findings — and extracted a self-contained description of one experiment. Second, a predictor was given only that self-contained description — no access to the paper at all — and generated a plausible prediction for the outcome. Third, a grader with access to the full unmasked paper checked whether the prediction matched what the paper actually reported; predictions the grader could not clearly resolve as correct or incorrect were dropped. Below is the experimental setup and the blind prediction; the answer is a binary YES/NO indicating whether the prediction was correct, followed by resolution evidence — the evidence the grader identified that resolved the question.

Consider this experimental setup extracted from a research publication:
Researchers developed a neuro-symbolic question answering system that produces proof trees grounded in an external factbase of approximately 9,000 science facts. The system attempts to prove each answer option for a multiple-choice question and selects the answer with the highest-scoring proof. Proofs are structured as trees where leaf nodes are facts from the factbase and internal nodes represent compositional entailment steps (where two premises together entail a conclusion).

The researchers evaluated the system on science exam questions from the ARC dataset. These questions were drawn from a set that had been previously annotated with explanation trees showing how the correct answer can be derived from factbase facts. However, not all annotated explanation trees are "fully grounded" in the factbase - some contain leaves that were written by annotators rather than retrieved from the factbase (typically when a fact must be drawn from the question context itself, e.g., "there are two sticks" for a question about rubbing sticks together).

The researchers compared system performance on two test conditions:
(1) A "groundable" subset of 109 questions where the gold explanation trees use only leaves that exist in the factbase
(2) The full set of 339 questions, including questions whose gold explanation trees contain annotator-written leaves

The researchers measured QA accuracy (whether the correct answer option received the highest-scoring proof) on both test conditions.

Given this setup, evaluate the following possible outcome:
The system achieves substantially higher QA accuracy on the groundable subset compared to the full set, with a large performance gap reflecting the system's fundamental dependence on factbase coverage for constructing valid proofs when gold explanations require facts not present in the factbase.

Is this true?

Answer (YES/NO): YES